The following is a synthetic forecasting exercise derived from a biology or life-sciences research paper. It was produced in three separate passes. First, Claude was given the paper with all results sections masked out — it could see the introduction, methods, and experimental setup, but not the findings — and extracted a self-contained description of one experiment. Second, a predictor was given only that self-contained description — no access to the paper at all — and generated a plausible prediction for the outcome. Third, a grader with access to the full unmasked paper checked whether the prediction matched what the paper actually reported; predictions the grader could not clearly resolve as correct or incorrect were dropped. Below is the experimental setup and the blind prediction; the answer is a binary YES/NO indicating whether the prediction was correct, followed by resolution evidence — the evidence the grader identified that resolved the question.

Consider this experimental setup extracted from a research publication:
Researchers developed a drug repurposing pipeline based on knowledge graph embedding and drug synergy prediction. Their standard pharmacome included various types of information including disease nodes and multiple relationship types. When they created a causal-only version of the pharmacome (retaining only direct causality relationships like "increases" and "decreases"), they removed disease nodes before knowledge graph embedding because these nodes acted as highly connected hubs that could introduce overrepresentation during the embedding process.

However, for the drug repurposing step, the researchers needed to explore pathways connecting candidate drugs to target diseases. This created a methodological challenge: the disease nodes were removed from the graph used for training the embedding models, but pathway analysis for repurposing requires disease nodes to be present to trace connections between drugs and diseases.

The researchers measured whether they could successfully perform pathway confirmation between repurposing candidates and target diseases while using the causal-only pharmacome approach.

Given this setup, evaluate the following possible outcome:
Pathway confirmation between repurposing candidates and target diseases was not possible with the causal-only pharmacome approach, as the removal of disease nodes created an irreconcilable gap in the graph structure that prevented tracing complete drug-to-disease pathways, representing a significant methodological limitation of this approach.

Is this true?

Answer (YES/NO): NO